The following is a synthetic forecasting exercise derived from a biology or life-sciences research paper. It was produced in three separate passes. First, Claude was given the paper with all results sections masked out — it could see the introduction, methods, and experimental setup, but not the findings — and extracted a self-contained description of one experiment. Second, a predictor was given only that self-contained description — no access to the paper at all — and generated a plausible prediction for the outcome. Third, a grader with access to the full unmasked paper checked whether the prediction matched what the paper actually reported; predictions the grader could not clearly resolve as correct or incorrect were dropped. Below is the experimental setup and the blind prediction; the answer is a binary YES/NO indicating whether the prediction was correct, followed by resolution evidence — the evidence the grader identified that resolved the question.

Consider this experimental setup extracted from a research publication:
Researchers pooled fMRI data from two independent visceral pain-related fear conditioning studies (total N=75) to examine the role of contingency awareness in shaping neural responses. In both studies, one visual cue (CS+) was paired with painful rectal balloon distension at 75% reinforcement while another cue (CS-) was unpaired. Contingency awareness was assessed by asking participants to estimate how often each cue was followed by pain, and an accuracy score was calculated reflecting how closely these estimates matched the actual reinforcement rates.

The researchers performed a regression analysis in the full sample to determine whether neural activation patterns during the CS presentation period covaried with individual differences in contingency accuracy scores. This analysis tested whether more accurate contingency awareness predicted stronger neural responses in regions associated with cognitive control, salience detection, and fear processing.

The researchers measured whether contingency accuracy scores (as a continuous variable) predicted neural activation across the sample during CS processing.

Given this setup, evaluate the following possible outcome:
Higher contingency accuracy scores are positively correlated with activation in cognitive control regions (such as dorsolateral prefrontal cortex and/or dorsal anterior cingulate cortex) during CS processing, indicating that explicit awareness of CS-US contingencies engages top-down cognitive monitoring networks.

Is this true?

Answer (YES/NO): NO